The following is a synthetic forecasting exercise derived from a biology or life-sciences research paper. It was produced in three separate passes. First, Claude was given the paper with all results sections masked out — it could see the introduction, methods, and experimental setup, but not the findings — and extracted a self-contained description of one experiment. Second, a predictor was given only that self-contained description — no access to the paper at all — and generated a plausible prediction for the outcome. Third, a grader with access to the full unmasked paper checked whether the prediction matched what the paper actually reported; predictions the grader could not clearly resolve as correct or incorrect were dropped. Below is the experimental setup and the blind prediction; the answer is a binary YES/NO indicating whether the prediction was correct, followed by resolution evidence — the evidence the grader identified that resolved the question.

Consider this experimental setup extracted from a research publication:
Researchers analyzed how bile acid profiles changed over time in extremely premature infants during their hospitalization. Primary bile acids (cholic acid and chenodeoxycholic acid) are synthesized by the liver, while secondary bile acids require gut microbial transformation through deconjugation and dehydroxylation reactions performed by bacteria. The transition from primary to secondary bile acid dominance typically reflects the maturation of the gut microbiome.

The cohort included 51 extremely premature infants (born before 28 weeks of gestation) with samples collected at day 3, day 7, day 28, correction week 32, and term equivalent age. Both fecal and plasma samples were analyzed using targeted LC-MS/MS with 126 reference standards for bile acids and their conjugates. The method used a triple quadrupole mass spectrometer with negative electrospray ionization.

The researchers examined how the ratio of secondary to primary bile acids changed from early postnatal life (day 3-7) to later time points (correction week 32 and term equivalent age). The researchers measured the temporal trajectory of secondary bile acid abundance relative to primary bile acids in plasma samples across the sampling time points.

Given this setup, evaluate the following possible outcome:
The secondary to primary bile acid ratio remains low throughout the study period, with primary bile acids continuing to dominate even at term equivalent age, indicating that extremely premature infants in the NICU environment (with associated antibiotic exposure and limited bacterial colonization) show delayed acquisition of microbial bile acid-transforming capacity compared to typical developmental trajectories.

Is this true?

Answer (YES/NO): NO